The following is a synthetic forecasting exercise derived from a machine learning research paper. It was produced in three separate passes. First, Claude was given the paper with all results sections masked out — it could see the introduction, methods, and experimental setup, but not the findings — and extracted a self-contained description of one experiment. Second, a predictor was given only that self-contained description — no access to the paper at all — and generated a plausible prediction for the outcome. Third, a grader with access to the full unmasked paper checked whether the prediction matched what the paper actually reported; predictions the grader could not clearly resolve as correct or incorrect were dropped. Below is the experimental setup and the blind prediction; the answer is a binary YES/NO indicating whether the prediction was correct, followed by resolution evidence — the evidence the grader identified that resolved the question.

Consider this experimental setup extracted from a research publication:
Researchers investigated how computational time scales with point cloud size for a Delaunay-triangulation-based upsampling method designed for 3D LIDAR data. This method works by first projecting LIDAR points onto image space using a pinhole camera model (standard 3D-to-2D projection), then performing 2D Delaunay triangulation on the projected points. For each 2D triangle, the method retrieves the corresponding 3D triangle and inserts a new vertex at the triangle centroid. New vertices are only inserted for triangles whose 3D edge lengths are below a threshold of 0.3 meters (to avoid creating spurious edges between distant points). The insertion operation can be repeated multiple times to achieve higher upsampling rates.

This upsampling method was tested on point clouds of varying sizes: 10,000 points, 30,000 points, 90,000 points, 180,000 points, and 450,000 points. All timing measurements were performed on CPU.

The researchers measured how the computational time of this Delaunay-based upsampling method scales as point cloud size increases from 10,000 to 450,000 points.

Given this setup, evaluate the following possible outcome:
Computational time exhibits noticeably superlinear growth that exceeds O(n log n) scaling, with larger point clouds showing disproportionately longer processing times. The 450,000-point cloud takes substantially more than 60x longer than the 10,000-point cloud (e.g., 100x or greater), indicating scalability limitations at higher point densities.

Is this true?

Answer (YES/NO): NO